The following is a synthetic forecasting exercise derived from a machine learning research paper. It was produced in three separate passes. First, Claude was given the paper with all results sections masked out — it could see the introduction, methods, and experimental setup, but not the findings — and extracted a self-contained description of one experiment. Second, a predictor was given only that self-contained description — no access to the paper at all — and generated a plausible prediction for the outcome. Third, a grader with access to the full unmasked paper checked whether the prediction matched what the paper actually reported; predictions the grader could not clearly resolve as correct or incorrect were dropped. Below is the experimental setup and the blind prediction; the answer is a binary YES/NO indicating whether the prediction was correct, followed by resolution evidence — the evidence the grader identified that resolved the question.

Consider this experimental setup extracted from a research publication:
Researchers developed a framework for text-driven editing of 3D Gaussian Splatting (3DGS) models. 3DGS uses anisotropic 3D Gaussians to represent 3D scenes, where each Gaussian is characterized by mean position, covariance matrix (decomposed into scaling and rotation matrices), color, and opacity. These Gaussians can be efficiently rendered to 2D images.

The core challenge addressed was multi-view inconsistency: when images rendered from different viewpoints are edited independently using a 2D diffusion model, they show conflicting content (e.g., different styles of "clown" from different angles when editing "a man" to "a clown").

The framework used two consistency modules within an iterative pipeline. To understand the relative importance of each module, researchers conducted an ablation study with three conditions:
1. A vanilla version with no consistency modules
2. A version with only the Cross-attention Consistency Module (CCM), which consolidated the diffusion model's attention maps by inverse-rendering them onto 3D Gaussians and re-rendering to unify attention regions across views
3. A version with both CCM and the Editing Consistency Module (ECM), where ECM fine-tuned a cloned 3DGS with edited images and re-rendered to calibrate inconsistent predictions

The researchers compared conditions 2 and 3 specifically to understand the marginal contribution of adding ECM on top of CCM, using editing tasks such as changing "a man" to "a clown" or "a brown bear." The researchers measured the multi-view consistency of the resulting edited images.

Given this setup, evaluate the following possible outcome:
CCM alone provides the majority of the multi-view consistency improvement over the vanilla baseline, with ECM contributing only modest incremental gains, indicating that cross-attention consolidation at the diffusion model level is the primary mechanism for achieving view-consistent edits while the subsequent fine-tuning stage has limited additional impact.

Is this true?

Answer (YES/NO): NO